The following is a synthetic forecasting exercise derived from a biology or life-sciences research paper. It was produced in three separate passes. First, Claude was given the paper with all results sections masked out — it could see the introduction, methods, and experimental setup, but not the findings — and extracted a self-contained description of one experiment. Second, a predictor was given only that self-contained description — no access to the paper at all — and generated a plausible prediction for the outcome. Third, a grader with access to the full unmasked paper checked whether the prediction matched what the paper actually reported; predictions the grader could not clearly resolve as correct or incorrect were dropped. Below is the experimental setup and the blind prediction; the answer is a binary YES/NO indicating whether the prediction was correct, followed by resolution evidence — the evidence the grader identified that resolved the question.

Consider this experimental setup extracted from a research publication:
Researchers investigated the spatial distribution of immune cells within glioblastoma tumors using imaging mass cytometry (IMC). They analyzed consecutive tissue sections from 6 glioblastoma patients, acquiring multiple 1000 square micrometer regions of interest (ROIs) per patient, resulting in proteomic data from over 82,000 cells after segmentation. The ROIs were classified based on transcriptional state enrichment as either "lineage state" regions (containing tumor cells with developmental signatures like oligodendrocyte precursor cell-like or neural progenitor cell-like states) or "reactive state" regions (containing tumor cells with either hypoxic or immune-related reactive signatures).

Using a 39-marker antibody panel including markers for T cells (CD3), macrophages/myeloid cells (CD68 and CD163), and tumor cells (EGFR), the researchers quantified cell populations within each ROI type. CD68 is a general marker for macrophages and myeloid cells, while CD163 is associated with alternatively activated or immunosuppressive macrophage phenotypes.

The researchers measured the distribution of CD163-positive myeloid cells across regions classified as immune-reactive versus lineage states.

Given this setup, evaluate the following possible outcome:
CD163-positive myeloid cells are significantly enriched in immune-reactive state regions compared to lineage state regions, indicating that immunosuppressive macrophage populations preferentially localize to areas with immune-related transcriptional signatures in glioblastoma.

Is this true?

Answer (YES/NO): YES